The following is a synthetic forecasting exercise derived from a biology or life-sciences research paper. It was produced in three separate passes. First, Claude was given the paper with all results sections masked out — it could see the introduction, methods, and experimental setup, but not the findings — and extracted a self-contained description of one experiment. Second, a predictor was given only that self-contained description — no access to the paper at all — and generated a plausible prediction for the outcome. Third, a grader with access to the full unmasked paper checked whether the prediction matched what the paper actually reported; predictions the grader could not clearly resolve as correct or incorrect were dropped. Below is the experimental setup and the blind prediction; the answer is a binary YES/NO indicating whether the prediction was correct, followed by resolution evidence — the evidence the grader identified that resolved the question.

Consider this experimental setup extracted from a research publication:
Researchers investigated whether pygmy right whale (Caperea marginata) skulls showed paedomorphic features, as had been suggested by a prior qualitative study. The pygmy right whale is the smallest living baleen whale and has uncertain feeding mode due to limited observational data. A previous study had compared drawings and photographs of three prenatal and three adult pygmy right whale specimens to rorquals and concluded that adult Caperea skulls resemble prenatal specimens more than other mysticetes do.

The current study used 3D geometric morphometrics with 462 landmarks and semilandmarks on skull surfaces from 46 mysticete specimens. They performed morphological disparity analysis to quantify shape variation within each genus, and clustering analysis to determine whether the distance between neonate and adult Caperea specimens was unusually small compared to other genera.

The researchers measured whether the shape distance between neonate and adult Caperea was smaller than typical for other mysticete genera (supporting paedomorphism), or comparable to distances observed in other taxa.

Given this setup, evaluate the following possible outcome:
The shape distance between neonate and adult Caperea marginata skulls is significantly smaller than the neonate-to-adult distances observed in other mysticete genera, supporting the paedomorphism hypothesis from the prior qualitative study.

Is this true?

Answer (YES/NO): NO